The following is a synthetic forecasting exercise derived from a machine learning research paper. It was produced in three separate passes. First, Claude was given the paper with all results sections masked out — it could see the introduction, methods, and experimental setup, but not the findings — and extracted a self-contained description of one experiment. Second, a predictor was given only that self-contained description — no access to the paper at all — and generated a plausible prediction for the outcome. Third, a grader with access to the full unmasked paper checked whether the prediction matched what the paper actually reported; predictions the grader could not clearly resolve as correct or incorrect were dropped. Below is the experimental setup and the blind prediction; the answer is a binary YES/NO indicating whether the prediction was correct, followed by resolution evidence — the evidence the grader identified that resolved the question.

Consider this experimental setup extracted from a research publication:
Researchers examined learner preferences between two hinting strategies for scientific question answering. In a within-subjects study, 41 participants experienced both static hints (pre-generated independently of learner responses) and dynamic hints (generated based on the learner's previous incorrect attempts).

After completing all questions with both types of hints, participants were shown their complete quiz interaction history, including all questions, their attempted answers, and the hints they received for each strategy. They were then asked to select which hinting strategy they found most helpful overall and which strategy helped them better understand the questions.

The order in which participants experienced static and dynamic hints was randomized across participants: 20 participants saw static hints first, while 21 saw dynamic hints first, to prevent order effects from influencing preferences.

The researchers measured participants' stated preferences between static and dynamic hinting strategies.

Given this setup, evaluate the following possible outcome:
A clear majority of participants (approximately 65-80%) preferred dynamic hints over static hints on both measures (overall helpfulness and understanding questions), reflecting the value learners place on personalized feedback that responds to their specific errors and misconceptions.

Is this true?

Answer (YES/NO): NO